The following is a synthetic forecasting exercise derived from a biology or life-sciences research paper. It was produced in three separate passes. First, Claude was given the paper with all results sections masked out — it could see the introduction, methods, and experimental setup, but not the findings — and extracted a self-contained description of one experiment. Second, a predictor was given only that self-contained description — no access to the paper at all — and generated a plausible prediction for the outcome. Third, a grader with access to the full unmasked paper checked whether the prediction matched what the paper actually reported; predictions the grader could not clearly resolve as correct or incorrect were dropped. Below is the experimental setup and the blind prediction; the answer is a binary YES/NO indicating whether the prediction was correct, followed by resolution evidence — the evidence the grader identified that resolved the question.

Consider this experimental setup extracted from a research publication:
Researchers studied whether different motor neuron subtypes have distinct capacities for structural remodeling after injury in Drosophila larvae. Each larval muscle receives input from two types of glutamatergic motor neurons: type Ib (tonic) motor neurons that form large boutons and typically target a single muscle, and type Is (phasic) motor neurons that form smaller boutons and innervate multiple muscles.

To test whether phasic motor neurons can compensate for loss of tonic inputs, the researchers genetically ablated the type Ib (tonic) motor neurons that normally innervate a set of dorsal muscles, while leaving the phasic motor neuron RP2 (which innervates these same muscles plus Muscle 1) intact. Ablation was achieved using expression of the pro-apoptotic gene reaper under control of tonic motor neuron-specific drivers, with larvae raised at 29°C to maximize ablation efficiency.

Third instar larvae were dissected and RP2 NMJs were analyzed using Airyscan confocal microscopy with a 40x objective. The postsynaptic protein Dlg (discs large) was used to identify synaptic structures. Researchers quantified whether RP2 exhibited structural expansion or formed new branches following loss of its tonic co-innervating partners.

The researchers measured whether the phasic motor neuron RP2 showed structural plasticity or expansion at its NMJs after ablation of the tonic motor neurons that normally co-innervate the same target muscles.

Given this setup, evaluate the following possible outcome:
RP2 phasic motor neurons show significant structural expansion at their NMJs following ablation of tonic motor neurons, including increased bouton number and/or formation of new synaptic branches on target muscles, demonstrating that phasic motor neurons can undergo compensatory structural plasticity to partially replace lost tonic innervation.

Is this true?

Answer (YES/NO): NO